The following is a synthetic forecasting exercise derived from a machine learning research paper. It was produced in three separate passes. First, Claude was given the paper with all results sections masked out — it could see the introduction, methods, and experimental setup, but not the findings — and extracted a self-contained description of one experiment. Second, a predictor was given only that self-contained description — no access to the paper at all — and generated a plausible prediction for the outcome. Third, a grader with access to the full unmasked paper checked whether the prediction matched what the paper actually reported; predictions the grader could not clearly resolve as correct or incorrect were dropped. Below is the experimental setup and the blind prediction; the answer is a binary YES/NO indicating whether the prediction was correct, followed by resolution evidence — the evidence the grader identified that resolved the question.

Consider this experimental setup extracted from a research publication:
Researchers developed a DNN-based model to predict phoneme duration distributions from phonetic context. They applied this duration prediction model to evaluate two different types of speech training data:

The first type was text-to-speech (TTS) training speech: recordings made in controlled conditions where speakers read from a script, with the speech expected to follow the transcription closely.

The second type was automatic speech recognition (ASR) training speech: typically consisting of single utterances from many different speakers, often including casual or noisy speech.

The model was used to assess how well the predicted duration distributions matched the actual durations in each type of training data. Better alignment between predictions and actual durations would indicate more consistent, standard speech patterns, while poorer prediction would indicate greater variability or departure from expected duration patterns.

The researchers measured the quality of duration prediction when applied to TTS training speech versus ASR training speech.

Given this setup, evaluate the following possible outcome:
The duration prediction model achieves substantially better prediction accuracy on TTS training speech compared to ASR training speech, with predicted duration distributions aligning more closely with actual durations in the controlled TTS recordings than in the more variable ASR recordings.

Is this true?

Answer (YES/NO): YES